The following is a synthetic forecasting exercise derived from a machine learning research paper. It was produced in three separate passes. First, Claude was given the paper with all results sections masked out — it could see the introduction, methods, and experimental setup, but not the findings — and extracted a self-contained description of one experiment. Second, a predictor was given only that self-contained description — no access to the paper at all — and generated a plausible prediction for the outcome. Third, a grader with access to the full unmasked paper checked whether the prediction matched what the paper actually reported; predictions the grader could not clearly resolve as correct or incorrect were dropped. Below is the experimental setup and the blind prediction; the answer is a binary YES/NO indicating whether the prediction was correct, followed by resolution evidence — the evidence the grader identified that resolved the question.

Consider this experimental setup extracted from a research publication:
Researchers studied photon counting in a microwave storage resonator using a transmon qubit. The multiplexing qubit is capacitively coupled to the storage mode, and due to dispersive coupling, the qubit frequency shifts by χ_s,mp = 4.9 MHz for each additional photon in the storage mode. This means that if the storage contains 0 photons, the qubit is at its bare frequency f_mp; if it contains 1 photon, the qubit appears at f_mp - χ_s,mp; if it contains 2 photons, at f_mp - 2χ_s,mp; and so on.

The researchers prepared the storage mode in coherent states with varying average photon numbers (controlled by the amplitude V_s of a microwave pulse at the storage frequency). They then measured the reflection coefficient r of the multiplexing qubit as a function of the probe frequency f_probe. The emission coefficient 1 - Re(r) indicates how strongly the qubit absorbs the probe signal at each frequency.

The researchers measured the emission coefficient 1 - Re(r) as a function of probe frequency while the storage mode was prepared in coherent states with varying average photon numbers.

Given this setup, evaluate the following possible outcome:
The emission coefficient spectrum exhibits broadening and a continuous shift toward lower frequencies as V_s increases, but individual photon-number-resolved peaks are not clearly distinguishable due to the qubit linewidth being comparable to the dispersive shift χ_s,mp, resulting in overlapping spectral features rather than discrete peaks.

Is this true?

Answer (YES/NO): NO